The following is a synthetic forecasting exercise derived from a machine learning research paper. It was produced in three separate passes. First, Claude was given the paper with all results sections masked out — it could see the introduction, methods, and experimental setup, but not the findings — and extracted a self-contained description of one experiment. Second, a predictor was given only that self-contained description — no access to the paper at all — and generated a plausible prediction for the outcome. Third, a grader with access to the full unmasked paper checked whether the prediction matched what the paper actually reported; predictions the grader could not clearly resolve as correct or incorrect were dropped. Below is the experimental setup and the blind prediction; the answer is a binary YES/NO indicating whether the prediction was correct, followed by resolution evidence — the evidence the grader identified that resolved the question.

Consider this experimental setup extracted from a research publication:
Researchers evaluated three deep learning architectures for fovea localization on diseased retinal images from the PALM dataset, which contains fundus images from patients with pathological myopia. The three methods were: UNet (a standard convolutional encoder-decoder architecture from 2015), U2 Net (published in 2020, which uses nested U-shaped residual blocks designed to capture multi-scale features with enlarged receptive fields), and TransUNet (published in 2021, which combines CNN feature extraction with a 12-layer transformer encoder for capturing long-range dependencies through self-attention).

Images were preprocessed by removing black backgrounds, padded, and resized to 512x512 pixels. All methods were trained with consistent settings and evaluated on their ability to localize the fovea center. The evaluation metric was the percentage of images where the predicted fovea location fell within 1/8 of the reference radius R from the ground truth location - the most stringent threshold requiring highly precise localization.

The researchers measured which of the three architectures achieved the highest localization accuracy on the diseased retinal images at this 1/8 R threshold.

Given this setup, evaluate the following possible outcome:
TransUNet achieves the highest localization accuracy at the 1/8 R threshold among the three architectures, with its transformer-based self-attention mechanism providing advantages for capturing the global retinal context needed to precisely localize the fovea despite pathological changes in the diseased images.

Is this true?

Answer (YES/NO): NO